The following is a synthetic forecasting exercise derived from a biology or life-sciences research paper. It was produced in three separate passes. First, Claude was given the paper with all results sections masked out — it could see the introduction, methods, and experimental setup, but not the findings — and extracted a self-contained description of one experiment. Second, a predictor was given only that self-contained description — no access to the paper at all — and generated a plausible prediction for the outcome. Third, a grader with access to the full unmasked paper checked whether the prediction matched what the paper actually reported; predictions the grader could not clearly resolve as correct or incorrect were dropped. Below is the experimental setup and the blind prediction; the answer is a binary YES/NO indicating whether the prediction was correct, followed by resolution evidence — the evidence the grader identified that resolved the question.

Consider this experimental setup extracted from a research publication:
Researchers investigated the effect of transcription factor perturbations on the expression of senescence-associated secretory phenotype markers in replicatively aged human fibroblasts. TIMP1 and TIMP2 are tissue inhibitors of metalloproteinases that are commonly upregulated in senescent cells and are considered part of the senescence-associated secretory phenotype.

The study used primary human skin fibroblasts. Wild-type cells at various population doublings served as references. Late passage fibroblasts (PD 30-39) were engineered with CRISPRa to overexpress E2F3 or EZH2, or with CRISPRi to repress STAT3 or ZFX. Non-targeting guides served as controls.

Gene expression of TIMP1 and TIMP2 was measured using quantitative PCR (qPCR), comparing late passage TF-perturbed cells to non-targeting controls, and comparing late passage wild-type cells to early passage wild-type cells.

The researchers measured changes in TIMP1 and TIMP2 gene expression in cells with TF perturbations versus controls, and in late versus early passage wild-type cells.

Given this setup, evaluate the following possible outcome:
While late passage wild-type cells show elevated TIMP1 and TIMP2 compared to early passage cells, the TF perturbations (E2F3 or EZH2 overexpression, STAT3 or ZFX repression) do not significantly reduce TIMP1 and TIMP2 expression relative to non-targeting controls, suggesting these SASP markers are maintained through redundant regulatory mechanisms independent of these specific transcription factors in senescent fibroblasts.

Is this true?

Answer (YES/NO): NO